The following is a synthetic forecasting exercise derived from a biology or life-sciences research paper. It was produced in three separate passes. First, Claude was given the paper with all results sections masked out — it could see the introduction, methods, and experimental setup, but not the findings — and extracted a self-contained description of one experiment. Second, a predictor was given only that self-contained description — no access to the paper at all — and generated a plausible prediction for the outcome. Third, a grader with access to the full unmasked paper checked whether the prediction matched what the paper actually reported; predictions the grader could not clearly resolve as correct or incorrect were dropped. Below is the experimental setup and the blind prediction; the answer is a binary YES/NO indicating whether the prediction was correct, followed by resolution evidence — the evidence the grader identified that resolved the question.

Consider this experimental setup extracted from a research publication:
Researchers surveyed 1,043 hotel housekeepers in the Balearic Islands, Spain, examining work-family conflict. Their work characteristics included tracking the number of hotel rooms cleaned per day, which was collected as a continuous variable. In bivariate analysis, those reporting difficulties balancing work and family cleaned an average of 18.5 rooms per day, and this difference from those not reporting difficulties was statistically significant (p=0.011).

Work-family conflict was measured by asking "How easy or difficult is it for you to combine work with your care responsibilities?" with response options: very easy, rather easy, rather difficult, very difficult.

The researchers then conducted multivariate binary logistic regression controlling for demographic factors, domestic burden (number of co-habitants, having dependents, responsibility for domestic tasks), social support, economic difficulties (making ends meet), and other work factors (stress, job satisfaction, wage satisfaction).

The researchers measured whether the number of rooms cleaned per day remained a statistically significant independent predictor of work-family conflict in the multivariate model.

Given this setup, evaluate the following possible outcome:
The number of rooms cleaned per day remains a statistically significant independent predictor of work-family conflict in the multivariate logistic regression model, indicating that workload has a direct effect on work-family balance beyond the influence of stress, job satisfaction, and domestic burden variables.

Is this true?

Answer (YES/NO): NO